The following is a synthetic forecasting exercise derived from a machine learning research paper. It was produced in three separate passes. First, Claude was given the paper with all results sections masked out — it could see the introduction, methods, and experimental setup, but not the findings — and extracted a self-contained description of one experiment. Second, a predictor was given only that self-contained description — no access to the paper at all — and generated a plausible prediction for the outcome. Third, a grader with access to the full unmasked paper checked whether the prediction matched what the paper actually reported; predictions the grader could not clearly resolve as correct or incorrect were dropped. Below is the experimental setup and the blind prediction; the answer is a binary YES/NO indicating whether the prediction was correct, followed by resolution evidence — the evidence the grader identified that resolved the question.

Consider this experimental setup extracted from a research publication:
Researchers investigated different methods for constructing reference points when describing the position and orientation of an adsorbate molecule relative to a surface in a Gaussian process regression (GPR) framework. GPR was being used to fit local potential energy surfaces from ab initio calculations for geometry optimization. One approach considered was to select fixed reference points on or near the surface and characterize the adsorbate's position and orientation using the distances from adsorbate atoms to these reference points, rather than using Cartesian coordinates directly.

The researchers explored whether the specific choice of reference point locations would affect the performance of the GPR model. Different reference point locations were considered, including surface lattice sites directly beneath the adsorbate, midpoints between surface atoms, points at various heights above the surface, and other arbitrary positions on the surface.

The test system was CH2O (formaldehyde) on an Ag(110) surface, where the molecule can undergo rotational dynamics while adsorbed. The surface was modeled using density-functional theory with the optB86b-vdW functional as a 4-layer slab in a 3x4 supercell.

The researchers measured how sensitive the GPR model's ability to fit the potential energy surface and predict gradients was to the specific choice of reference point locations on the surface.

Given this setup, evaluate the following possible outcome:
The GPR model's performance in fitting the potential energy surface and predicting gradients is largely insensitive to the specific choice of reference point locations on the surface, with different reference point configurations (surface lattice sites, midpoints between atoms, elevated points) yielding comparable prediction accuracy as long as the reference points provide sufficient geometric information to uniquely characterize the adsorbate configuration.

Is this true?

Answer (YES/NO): NO